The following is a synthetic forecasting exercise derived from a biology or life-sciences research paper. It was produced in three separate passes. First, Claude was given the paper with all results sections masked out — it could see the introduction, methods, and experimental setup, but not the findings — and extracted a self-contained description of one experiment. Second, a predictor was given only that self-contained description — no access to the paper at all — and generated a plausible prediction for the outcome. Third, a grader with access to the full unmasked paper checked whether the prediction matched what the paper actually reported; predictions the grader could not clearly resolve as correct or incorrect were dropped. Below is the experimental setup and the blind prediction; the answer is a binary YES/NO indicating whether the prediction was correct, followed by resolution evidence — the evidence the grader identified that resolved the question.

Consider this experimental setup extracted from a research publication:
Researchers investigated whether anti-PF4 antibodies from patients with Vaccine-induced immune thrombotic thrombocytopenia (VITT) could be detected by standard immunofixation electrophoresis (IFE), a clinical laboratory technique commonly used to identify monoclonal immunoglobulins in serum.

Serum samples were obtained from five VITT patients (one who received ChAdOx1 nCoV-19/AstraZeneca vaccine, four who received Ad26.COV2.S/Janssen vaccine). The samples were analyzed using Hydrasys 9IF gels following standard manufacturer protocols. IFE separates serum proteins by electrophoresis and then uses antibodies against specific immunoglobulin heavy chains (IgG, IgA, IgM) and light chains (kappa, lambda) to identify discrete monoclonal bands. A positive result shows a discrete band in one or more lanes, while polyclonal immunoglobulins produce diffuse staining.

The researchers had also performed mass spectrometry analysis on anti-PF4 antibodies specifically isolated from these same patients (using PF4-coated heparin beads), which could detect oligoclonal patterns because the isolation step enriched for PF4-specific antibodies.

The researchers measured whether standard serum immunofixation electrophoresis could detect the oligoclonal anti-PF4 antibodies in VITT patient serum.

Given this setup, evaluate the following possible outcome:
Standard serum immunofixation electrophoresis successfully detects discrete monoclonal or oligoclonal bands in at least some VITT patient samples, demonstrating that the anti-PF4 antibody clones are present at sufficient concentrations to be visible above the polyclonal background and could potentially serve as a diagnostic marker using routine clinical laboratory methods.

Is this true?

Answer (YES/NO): NO